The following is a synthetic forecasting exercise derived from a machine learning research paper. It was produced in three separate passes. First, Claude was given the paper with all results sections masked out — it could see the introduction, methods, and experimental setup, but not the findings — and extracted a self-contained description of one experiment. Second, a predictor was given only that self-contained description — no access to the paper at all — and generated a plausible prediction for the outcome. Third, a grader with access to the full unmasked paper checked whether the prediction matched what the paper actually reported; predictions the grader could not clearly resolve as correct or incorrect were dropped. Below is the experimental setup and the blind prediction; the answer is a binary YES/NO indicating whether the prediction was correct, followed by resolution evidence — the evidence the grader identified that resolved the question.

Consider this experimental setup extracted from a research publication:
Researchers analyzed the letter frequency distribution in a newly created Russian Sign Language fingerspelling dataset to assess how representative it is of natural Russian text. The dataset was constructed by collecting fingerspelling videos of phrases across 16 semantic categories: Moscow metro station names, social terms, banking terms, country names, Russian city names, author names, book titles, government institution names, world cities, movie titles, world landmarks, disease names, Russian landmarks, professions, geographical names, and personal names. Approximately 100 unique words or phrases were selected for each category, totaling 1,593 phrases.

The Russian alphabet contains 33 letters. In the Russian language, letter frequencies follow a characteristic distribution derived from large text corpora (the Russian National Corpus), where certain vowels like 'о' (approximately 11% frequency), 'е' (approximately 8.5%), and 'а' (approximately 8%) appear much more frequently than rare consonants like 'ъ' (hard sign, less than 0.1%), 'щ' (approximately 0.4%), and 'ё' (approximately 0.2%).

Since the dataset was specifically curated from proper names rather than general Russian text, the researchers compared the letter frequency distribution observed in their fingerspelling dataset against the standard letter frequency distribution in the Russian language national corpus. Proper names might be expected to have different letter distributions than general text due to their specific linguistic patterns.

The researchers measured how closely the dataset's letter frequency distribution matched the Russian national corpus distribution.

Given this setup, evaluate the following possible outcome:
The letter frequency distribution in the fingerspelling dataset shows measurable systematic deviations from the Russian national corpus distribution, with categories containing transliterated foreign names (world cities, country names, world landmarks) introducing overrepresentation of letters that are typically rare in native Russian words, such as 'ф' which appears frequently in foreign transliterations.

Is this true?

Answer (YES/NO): NO